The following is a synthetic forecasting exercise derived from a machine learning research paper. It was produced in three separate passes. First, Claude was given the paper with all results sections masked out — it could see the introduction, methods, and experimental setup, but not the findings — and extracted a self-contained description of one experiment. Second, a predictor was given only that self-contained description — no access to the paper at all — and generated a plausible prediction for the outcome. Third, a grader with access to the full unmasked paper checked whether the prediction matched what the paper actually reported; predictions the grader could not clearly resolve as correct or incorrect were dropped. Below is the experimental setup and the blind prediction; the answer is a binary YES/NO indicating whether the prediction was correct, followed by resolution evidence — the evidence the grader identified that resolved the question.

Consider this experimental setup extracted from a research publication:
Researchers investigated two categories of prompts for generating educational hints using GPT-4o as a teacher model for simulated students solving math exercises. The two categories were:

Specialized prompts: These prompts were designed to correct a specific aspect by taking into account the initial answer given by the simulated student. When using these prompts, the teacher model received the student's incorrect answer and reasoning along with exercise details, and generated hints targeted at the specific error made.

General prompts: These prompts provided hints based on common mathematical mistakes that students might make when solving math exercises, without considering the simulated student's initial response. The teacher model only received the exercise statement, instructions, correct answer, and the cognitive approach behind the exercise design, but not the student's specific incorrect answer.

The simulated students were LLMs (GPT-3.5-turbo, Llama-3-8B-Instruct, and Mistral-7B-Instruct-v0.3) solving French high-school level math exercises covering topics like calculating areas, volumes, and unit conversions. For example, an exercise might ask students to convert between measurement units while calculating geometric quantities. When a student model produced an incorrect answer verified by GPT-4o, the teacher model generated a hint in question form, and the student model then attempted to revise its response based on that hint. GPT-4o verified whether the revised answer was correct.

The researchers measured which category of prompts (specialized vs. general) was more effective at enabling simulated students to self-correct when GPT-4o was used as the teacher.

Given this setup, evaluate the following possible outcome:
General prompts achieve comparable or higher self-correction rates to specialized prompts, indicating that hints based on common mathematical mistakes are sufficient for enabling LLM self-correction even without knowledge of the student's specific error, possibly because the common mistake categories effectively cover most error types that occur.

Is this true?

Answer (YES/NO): YES